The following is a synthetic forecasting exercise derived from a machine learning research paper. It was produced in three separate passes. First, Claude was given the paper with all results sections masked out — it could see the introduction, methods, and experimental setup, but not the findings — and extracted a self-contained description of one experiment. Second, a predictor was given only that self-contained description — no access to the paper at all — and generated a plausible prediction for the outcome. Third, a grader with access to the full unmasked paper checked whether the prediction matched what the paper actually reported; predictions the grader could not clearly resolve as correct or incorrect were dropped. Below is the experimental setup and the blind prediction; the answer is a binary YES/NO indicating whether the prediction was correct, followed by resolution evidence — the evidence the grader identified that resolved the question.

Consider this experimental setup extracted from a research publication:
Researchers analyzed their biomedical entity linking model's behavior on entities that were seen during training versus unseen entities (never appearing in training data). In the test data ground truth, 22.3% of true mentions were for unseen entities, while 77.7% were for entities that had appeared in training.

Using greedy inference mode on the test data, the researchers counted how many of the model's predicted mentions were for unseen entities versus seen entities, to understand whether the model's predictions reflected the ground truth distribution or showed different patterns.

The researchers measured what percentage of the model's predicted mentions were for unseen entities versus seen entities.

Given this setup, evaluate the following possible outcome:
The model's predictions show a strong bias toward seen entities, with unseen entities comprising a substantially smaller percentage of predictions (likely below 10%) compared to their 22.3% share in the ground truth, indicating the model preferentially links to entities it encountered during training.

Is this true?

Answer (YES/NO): NO